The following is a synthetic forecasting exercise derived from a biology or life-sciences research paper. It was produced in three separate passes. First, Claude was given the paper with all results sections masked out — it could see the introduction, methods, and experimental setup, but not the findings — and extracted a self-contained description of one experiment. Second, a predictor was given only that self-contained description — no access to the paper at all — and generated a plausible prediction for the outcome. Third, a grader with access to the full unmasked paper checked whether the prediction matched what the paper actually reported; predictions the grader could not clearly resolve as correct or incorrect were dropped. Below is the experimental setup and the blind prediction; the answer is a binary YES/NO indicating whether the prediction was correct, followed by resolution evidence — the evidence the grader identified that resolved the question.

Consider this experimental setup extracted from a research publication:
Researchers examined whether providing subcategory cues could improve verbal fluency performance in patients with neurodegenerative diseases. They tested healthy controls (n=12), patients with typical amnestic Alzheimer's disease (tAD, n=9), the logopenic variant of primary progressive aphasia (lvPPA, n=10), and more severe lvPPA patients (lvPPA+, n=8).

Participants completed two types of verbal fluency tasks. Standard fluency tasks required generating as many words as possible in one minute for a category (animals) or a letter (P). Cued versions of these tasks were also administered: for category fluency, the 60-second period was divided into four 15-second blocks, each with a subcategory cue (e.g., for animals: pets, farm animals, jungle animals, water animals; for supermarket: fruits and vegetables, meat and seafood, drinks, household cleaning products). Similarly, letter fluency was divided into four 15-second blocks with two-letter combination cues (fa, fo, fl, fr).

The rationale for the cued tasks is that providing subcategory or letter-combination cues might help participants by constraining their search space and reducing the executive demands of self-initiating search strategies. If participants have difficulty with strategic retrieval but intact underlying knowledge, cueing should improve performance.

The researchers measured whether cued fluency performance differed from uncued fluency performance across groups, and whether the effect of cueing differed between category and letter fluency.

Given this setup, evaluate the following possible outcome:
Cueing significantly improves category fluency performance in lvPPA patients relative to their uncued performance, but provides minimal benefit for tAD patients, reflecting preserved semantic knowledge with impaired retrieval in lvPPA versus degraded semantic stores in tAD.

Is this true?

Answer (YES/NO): NO